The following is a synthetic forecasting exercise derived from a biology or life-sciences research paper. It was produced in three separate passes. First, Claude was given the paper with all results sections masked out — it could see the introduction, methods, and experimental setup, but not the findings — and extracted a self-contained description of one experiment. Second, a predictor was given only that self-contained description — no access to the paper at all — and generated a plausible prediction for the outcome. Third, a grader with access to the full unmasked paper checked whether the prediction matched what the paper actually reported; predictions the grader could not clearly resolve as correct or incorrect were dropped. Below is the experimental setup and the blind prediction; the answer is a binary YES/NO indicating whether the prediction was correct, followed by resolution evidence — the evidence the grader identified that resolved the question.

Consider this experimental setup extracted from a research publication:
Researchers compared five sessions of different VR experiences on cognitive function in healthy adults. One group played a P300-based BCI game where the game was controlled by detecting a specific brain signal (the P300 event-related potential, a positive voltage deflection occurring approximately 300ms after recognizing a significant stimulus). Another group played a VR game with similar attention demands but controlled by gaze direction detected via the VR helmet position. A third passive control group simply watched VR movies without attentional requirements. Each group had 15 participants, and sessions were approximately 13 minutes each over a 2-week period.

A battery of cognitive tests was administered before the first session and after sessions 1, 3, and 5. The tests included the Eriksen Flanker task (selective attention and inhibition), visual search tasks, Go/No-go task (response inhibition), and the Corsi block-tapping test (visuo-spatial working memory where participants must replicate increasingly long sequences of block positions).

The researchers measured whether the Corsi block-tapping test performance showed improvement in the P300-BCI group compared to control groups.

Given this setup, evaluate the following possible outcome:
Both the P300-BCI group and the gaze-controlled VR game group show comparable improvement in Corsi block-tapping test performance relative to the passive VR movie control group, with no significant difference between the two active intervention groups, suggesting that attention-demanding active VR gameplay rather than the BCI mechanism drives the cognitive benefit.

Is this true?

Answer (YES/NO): NO